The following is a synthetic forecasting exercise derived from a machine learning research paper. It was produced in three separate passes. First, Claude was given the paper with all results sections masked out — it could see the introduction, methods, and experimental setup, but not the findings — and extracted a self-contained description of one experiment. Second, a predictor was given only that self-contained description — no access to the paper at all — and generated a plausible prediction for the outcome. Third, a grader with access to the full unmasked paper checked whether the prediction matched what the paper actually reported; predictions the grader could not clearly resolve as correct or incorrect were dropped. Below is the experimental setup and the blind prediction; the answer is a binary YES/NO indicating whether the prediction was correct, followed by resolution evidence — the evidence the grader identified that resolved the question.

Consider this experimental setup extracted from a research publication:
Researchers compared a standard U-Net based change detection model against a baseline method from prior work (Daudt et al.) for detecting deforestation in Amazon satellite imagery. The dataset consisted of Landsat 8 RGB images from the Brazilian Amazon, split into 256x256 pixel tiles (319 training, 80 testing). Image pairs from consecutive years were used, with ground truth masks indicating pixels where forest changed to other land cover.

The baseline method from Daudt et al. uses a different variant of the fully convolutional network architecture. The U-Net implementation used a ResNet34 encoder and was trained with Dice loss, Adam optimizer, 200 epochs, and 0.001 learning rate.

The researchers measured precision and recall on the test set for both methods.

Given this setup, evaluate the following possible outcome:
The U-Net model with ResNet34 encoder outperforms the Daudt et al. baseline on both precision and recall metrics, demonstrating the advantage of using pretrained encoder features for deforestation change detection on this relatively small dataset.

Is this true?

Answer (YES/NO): NO